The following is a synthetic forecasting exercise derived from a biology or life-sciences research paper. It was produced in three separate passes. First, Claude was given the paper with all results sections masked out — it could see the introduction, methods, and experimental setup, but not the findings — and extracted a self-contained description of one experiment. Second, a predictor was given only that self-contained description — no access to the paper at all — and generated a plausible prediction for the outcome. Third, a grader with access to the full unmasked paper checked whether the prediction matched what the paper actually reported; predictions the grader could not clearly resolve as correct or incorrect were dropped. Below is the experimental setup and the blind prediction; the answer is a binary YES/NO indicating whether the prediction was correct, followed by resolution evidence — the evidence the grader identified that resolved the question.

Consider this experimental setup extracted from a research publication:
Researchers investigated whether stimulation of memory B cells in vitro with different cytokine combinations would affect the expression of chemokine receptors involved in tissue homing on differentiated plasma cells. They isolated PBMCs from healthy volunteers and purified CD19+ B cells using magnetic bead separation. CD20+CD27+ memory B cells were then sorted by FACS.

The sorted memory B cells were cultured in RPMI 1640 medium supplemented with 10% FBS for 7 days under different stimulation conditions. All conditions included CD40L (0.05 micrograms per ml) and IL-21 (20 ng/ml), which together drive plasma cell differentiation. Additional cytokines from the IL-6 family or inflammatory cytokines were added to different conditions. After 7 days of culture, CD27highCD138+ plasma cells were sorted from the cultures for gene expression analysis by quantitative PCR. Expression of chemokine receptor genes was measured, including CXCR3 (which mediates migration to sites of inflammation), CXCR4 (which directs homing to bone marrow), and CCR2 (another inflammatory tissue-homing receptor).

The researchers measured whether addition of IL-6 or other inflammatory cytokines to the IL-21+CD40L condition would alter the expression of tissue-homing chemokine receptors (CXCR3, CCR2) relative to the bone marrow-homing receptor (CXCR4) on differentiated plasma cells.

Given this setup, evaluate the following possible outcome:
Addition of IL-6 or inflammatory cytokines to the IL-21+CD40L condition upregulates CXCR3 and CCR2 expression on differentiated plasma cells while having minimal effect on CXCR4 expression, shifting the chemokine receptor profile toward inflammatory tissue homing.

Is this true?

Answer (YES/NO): YES